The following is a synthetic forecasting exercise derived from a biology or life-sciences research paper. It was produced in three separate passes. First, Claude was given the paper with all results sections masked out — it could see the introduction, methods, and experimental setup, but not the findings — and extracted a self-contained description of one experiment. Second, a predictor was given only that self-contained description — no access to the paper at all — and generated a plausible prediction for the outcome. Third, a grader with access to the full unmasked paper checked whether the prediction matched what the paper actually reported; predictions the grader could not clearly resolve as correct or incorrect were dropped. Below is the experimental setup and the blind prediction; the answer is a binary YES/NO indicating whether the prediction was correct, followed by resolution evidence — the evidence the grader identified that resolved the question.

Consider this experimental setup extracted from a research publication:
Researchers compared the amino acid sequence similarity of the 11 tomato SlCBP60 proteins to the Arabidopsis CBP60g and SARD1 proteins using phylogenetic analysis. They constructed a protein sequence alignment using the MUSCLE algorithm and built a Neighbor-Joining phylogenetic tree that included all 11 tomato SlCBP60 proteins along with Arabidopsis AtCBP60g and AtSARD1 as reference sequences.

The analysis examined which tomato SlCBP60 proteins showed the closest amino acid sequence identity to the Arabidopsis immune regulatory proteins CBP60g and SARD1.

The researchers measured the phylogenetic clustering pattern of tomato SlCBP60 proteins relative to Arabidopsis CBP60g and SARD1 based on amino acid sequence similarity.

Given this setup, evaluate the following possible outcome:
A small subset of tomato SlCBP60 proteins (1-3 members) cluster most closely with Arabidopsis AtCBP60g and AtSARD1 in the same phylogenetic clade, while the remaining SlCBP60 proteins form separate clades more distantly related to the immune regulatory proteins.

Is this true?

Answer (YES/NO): YES